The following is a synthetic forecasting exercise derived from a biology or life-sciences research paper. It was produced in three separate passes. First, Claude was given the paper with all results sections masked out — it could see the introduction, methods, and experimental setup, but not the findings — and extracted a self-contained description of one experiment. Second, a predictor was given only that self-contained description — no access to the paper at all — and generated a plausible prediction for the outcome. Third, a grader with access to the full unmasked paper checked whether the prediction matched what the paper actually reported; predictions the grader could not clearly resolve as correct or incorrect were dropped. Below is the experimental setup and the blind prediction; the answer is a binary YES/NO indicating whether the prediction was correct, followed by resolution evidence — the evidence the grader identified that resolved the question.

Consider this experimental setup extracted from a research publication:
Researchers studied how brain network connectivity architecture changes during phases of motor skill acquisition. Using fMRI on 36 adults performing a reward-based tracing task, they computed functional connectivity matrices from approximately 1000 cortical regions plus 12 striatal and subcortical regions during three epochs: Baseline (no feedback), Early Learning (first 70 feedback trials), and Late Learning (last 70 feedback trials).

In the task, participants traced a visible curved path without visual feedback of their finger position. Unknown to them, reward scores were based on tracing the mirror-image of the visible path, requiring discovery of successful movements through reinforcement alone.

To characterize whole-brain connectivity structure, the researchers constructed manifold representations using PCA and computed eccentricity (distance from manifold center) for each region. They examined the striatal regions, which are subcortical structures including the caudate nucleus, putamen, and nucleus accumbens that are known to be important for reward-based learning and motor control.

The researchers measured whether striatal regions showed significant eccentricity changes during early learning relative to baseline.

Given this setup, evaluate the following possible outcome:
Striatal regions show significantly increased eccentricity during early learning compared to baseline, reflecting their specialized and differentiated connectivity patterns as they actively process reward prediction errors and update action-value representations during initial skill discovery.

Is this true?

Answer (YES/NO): NO